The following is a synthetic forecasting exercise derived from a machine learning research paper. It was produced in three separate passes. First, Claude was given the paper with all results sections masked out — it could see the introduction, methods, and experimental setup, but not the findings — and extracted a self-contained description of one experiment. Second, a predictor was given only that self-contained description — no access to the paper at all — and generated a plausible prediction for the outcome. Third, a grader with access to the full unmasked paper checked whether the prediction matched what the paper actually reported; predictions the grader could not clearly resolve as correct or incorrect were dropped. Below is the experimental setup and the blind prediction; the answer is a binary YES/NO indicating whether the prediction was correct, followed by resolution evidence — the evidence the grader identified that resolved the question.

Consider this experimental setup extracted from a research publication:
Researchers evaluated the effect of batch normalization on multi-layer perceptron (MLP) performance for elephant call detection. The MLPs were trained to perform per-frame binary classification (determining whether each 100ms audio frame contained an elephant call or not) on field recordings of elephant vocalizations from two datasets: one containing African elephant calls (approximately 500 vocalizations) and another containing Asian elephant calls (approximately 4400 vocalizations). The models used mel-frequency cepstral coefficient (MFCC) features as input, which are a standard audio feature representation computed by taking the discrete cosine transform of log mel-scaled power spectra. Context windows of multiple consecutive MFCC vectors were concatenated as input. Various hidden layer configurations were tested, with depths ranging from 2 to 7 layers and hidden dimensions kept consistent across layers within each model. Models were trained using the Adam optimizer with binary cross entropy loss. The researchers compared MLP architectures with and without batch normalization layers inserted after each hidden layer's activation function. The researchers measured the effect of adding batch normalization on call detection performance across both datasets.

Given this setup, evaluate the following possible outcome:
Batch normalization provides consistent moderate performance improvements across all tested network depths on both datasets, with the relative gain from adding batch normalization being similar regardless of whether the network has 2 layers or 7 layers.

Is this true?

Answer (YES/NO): NO